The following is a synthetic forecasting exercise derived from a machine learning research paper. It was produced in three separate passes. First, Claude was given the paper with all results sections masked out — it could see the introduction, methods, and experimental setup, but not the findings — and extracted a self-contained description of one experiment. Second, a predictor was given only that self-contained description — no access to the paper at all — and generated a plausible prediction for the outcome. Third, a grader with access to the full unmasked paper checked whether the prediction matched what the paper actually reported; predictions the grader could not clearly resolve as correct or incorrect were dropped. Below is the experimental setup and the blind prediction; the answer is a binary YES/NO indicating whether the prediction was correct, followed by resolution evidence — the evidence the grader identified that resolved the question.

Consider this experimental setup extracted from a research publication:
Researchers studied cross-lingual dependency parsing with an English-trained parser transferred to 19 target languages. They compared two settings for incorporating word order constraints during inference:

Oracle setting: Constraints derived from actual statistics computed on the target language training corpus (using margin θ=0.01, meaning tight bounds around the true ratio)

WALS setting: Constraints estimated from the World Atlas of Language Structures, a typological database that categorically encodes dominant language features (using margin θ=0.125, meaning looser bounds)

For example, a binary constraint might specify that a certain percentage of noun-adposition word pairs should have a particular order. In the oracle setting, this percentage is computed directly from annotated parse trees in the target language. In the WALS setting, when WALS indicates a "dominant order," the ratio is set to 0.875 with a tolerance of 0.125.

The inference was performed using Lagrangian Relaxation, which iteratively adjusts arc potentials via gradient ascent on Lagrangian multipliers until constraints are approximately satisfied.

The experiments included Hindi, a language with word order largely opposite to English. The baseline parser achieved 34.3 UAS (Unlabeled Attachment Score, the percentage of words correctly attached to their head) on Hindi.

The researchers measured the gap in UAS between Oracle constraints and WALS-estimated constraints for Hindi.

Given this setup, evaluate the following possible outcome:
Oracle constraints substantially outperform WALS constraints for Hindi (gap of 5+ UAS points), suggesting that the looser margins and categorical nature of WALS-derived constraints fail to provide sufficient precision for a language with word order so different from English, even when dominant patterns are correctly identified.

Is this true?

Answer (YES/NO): NO